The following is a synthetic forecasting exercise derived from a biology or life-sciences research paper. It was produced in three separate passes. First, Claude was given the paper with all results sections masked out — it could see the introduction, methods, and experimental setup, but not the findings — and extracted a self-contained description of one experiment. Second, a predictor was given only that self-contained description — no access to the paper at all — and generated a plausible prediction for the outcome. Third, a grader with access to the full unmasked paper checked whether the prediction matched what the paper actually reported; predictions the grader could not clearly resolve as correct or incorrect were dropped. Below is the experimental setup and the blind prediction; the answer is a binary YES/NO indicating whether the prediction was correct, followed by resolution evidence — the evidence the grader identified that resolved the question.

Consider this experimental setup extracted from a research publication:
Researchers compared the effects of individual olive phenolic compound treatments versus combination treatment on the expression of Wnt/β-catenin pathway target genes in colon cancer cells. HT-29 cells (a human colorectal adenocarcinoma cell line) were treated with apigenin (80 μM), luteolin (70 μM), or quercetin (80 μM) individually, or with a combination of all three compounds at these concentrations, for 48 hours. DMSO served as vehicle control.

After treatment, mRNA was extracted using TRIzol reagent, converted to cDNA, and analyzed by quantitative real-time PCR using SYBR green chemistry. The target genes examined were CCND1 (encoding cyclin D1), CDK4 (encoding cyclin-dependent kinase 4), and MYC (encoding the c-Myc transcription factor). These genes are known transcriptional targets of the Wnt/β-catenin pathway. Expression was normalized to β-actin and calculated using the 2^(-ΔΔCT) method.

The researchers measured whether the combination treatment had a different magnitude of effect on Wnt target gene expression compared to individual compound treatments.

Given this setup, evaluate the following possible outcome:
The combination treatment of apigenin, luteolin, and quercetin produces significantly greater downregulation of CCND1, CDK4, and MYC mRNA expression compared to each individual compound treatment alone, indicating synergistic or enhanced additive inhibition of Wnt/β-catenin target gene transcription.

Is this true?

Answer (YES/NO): NO